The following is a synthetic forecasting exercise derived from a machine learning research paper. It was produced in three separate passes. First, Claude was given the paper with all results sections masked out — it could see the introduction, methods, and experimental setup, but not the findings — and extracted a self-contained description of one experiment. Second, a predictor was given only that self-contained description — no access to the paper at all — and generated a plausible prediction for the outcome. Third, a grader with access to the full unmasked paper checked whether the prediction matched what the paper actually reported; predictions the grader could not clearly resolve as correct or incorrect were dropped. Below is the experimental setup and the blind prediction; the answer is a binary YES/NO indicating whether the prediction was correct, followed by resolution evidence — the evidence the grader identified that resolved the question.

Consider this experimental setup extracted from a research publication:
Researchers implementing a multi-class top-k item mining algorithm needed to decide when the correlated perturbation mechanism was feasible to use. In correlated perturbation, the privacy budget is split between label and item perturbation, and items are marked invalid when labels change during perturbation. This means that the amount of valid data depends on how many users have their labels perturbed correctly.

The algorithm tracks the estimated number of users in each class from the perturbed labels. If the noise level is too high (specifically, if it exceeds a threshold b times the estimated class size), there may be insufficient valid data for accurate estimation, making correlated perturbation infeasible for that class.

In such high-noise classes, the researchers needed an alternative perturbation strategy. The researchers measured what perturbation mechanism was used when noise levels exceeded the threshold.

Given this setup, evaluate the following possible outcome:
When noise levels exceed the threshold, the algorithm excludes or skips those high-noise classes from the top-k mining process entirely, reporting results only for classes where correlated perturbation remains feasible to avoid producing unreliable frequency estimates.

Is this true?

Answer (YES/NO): NO